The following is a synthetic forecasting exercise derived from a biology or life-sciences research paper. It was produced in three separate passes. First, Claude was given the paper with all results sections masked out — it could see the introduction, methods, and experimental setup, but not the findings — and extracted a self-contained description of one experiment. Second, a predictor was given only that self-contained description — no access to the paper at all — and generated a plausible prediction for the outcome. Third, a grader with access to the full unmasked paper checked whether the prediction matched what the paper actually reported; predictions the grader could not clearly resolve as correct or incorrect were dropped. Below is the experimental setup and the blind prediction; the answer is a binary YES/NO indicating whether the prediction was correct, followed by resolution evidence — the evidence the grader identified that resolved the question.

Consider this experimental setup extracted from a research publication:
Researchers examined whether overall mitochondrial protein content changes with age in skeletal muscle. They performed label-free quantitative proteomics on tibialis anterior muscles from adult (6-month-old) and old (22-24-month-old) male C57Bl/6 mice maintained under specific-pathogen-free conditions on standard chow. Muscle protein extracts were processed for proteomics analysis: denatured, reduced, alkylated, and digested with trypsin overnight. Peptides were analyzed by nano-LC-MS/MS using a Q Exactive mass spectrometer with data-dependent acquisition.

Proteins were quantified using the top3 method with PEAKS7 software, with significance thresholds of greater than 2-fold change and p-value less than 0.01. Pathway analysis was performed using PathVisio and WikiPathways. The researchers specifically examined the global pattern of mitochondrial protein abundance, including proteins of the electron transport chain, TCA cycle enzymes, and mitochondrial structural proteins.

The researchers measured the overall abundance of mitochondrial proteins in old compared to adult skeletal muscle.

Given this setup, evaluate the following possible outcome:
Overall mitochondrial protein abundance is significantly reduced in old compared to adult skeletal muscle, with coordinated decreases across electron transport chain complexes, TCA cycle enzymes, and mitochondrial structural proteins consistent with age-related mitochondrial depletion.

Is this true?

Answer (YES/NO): YES